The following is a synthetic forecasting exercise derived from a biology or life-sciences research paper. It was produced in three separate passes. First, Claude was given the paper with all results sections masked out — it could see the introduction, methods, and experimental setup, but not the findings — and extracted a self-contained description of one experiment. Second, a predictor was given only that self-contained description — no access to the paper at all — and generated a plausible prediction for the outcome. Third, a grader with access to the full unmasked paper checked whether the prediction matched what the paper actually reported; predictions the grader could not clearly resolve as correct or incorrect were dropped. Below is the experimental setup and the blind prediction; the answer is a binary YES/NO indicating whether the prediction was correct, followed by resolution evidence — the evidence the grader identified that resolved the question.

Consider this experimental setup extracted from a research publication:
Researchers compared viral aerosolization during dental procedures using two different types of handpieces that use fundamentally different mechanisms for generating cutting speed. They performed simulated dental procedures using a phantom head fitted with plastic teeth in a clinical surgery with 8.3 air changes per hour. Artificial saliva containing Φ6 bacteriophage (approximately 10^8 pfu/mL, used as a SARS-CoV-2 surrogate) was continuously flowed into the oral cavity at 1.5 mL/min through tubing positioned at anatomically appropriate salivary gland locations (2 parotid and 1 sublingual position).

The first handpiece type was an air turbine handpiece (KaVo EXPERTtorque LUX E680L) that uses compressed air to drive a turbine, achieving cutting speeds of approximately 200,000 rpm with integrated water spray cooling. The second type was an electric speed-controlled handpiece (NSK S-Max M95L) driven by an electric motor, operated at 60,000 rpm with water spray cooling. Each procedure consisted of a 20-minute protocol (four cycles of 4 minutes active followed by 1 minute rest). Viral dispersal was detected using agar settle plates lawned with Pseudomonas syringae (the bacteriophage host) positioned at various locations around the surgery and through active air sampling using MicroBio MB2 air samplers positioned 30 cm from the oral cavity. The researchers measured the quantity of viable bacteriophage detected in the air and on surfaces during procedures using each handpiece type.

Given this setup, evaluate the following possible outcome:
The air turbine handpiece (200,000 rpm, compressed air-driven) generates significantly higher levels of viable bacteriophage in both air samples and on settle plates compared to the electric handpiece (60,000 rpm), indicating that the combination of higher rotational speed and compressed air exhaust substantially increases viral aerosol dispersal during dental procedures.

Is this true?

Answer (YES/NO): NO